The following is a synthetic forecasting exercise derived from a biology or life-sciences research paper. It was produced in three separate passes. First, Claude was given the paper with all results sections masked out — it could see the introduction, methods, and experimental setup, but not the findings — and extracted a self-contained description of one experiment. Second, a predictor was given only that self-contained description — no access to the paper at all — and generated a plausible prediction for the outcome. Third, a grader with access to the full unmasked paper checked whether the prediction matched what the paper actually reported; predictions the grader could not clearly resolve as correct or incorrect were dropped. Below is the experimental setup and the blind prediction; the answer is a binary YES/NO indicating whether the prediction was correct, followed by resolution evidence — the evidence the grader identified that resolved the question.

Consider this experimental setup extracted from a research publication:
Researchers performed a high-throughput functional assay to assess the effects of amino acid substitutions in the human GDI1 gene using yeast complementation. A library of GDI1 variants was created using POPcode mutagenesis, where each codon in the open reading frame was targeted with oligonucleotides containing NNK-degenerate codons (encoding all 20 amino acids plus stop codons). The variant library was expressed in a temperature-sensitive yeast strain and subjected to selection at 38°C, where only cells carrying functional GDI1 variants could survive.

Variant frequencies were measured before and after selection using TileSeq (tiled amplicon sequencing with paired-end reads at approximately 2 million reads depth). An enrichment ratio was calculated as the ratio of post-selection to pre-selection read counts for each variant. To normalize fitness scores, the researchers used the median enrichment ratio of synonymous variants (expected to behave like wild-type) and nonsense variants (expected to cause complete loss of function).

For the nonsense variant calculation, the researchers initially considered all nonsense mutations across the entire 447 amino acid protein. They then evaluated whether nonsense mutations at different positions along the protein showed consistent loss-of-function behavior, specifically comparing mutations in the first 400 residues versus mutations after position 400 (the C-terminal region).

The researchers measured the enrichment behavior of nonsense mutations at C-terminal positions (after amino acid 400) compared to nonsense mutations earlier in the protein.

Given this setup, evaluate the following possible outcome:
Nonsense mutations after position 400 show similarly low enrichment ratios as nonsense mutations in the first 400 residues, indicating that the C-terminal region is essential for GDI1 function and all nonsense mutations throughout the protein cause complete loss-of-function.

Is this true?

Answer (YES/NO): NO